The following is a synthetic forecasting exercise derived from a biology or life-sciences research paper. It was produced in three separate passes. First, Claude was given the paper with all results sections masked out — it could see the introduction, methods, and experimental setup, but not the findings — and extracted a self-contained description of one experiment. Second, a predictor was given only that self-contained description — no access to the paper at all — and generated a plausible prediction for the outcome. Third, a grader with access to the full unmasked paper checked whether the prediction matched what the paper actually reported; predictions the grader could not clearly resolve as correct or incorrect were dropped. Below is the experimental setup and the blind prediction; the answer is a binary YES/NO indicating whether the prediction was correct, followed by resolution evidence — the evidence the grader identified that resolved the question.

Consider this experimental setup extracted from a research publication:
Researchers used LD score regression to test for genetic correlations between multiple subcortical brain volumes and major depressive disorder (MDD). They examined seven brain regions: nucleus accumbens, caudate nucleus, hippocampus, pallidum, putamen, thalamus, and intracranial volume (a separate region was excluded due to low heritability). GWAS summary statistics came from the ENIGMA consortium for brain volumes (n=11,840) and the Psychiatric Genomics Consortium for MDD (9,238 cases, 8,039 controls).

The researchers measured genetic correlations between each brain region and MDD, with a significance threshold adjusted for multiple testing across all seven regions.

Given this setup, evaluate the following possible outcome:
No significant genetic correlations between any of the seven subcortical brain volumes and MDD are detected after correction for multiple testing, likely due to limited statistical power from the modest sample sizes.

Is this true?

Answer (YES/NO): YES